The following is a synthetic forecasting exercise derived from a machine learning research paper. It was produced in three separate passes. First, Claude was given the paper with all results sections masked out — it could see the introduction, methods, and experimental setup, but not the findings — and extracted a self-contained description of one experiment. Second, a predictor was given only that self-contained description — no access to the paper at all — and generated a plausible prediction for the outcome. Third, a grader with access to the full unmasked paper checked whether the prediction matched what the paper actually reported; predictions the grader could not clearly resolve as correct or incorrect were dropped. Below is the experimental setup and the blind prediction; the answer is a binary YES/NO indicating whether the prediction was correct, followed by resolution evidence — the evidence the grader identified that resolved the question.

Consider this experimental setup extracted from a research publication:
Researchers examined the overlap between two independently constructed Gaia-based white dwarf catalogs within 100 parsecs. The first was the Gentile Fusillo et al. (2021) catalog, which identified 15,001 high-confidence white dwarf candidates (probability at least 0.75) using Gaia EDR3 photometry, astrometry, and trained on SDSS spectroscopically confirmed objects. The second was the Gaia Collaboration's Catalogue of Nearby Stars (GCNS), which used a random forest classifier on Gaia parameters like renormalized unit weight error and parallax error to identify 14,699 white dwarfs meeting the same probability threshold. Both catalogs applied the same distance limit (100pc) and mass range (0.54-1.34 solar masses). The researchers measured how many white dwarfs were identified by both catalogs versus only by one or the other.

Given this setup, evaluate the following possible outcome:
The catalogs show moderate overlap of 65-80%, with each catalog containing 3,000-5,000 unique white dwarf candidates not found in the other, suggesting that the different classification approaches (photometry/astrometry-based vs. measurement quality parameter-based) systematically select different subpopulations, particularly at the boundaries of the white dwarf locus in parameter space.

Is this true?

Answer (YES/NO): NO